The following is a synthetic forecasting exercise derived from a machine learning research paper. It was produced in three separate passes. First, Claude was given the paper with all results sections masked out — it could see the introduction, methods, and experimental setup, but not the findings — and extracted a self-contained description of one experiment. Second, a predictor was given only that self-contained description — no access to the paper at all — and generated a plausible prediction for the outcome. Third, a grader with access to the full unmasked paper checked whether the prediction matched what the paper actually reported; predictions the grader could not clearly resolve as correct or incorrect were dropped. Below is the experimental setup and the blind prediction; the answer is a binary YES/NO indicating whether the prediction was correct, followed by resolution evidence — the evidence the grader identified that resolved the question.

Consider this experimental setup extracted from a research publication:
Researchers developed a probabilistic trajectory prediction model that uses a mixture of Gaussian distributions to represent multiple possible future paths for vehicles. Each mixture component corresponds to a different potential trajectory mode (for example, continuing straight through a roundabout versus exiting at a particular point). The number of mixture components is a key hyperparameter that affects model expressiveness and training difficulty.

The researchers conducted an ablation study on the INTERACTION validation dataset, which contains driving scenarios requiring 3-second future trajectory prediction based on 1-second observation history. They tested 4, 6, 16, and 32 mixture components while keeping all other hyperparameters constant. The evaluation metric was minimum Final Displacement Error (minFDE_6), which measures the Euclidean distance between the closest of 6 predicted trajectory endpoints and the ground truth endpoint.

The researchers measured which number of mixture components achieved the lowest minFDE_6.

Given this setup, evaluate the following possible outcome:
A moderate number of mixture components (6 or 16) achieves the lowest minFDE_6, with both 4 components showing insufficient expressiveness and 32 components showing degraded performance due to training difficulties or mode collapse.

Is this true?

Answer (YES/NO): NO